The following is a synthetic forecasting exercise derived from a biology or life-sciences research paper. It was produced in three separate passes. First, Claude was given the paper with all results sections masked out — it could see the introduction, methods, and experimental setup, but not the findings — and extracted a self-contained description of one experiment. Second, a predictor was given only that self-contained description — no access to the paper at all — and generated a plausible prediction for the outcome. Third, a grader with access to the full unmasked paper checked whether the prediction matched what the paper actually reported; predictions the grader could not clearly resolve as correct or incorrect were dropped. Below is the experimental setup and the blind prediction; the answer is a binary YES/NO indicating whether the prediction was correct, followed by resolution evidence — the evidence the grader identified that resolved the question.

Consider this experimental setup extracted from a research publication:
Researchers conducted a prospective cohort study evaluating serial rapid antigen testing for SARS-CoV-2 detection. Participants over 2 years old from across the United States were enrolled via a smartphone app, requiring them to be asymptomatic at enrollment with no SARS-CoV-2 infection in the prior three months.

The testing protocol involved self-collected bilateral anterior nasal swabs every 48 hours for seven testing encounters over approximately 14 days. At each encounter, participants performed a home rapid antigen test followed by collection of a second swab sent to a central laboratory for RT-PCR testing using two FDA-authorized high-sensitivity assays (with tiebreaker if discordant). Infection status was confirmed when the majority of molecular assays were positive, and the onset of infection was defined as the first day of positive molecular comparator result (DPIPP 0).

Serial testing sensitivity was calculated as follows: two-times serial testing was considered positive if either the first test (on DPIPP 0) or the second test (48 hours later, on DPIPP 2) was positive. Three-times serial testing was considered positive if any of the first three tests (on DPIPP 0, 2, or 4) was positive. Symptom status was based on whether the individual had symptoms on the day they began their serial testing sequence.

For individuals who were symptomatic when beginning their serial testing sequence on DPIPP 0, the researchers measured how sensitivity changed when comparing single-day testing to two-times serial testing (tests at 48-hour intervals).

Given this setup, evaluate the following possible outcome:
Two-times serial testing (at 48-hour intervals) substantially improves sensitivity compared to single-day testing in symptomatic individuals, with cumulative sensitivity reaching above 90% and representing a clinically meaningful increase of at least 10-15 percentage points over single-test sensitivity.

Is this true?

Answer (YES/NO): YES